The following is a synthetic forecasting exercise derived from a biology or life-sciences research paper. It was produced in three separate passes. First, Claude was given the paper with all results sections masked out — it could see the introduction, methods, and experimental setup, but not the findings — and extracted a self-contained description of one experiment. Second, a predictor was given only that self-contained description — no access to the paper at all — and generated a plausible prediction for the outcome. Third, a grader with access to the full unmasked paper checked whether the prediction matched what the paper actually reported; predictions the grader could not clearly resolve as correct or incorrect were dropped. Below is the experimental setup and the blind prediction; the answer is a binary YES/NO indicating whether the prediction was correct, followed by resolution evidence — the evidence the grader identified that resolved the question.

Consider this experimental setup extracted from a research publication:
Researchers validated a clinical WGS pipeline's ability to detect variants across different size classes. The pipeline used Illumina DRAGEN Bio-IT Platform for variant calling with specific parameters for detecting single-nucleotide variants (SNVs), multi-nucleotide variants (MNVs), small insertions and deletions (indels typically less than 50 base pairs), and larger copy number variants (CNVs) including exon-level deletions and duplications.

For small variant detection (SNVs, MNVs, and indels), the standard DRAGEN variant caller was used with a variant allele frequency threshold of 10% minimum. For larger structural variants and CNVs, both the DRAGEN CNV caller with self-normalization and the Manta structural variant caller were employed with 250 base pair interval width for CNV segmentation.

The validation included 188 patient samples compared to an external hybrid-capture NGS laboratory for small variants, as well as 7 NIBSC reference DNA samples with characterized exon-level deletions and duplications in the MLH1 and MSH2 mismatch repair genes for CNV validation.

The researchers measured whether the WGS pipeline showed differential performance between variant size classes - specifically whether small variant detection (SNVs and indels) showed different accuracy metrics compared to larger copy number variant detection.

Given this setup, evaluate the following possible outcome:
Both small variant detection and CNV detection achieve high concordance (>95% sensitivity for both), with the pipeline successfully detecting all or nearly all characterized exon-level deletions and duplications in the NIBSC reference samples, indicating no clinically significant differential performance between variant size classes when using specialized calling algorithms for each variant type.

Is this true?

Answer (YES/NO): YES